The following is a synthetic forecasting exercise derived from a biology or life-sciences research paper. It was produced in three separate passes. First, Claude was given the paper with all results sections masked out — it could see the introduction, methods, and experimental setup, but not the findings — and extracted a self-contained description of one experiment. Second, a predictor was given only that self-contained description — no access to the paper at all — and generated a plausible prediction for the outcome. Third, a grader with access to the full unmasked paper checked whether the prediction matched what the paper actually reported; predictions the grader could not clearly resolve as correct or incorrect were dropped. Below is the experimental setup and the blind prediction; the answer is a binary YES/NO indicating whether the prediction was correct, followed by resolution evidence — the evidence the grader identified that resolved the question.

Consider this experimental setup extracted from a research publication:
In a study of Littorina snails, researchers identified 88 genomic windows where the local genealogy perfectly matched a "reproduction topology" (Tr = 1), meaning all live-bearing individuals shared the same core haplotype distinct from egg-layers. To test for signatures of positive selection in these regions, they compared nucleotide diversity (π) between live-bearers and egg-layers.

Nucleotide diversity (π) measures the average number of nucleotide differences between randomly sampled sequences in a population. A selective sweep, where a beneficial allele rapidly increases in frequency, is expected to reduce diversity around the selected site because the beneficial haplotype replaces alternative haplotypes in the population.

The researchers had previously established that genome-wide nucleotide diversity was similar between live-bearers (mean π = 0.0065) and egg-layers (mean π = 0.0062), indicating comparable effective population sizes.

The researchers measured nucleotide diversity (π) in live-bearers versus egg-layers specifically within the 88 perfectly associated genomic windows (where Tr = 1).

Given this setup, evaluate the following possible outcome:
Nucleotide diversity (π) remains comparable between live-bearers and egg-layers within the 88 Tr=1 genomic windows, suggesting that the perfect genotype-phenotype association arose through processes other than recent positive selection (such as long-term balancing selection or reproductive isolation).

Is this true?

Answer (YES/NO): NO